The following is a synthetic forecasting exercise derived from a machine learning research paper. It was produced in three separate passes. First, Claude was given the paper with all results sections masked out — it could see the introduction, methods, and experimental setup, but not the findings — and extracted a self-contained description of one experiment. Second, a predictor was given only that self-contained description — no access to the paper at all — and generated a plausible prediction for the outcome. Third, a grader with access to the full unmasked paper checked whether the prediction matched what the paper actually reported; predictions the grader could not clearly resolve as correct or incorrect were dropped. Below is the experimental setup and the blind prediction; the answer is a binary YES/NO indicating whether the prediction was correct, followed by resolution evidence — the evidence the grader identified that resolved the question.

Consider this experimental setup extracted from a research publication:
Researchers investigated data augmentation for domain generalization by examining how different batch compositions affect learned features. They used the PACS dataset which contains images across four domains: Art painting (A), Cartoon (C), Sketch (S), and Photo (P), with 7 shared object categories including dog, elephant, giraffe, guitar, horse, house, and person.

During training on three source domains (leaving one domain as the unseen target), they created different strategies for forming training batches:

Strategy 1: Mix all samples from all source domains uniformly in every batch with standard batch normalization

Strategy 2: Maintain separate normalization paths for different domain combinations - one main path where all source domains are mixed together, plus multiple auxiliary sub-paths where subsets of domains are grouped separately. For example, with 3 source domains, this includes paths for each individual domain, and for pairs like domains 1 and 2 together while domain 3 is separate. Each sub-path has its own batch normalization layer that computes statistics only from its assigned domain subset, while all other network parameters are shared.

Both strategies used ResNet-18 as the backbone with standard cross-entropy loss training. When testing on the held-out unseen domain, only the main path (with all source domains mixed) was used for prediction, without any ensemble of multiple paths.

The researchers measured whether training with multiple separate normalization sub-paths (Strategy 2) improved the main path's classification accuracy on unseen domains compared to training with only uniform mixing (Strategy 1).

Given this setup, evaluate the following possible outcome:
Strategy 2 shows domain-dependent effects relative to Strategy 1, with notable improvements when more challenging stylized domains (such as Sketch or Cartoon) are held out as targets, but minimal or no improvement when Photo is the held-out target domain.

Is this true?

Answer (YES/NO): NO